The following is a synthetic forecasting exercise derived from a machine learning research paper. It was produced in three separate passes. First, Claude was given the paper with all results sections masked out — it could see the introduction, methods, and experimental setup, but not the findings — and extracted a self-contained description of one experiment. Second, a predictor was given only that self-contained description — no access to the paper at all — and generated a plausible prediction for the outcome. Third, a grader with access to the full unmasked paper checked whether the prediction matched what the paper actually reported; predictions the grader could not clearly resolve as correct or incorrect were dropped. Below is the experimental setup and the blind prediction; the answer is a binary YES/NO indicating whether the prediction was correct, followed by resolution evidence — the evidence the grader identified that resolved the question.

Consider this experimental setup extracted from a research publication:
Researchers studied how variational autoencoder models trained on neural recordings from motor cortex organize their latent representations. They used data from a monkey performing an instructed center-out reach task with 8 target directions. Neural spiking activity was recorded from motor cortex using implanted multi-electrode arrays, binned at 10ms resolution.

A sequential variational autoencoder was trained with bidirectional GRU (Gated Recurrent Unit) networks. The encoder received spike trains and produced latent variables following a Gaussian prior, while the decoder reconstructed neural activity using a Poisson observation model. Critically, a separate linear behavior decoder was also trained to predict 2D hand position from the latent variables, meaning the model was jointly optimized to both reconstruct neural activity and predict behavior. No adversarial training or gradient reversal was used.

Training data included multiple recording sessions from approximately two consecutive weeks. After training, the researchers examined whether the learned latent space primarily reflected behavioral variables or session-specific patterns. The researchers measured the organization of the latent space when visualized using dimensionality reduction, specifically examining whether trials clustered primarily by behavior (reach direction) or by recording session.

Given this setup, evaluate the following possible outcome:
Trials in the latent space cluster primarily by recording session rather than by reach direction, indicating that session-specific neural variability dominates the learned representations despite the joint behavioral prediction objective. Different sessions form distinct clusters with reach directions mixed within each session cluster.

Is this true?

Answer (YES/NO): NO